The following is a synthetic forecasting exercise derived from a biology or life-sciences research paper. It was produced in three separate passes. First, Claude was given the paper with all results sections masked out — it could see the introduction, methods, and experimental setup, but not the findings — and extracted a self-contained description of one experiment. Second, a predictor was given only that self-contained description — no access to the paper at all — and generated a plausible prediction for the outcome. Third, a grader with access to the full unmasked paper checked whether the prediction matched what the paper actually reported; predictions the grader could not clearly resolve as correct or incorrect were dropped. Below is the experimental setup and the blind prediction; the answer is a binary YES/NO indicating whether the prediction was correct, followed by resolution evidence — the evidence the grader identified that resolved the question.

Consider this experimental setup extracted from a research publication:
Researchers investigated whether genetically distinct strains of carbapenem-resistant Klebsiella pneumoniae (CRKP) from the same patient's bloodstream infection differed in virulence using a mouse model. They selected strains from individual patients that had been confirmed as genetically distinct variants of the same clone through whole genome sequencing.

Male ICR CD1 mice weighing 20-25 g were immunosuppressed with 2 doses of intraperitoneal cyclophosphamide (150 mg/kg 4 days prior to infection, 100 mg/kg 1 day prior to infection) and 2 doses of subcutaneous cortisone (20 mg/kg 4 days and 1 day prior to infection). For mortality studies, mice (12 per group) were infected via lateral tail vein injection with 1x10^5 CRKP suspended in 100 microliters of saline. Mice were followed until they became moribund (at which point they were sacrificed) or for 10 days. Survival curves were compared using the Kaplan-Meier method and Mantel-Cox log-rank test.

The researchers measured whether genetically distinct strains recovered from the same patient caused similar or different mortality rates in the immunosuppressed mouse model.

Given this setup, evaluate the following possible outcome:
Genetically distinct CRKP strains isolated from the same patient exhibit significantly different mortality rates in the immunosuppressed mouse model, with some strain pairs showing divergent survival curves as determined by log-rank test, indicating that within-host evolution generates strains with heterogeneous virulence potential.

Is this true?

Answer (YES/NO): YES